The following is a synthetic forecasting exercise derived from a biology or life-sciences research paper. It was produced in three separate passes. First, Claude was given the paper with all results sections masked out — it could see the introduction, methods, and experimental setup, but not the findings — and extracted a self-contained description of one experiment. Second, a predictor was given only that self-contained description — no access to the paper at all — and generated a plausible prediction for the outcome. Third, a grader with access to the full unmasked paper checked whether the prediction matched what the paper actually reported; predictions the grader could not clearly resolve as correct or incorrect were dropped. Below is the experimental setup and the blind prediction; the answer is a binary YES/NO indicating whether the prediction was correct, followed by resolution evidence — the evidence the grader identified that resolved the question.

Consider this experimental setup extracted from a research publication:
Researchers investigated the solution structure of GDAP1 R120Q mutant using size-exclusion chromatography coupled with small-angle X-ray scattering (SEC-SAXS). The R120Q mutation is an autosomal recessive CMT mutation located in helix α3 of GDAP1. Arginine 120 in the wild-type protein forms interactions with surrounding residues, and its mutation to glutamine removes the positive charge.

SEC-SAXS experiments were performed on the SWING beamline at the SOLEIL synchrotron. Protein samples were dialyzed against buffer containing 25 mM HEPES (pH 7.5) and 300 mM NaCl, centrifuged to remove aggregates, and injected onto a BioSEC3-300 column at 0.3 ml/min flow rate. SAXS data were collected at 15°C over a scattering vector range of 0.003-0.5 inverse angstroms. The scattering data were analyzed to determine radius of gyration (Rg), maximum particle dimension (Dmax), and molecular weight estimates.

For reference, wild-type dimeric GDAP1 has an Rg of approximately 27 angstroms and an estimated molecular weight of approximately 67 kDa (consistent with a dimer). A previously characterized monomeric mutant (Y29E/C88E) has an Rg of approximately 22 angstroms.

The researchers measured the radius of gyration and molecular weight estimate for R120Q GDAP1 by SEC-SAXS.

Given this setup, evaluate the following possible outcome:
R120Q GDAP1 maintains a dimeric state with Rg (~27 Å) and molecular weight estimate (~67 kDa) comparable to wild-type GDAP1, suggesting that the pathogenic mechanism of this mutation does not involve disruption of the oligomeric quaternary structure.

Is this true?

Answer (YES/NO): YES